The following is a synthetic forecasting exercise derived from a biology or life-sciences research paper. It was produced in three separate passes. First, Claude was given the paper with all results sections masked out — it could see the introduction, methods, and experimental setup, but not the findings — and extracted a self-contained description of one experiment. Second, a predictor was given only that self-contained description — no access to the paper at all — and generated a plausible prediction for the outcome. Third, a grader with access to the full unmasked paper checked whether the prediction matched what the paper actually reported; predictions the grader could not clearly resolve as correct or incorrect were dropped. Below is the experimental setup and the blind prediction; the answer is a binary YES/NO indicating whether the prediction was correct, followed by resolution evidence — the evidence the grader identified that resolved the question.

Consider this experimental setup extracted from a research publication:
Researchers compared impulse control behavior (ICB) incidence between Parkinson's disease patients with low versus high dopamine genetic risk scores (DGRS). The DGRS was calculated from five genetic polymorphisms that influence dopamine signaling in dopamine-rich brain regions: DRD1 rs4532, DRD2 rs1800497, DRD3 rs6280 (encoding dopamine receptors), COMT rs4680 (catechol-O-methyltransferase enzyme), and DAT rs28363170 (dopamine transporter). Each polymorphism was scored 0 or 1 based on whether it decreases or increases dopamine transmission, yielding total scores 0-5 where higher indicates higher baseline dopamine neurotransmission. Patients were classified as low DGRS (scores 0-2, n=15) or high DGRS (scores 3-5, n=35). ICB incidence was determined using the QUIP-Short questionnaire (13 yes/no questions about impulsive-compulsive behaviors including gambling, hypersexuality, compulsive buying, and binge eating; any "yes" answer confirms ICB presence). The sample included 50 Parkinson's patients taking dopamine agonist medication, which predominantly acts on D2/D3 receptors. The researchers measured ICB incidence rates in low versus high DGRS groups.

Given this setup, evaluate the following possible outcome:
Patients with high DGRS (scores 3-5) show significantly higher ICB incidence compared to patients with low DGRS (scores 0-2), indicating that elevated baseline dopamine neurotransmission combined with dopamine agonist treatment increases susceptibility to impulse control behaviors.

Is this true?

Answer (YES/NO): NO